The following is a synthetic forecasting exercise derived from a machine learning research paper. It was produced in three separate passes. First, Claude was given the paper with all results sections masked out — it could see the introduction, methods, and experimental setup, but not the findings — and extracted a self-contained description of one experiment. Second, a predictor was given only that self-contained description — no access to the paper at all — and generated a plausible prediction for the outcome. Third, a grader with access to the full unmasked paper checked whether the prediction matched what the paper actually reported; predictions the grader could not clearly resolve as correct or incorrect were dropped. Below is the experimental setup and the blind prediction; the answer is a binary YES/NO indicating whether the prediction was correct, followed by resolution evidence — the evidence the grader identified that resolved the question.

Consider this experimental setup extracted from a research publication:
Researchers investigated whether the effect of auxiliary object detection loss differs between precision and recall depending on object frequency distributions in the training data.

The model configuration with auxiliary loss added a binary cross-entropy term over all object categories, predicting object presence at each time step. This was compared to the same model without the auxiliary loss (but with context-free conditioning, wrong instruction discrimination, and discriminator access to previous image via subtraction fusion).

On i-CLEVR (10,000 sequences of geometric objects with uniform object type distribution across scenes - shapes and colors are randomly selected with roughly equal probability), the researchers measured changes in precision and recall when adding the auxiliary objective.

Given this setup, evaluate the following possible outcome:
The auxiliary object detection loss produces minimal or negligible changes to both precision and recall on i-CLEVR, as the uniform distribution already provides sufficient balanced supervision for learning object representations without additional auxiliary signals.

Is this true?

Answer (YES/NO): NO